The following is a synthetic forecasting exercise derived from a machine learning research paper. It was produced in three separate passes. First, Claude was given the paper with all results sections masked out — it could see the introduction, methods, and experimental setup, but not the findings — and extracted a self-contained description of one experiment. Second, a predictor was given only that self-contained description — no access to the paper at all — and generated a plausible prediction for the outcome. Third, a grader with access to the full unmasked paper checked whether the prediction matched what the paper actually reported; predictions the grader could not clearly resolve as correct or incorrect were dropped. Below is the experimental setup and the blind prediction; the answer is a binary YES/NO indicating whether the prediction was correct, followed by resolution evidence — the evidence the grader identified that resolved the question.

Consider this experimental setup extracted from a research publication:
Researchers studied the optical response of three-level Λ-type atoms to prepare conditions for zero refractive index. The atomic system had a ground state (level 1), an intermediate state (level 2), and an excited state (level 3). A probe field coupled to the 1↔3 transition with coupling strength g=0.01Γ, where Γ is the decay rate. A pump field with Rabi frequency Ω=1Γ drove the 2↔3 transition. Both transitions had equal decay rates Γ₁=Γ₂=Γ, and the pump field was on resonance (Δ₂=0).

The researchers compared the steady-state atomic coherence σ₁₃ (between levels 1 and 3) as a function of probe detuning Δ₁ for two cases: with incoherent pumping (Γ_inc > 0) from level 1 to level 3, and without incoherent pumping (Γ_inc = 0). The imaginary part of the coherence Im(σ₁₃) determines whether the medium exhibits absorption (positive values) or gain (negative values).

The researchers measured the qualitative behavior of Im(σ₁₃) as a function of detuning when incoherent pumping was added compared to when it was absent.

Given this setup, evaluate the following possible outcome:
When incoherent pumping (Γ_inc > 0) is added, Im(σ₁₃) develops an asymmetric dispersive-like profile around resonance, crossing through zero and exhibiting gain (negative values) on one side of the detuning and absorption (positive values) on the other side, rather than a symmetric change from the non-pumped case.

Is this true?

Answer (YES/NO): NO